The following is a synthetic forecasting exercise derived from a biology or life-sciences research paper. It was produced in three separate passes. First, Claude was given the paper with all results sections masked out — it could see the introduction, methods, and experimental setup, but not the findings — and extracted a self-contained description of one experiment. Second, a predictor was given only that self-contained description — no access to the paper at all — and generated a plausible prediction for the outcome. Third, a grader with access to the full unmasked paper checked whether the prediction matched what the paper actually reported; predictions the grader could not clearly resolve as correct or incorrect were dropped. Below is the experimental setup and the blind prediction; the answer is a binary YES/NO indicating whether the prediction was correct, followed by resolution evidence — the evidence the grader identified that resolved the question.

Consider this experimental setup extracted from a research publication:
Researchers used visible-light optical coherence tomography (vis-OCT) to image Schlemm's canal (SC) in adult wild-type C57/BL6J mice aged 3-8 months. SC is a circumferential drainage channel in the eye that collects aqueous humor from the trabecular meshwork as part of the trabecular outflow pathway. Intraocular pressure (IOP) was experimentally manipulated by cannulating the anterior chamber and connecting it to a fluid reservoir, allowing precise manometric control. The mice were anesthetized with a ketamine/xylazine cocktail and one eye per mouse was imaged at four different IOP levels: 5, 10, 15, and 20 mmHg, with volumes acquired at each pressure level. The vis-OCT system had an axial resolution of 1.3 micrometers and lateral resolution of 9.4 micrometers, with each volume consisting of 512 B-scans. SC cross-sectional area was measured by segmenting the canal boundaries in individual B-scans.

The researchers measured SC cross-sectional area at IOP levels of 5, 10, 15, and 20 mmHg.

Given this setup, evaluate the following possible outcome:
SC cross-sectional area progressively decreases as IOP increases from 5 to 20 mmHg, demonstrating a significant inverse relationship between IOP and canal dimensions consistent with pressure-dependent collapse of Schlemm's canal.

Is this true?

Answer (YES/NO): YES